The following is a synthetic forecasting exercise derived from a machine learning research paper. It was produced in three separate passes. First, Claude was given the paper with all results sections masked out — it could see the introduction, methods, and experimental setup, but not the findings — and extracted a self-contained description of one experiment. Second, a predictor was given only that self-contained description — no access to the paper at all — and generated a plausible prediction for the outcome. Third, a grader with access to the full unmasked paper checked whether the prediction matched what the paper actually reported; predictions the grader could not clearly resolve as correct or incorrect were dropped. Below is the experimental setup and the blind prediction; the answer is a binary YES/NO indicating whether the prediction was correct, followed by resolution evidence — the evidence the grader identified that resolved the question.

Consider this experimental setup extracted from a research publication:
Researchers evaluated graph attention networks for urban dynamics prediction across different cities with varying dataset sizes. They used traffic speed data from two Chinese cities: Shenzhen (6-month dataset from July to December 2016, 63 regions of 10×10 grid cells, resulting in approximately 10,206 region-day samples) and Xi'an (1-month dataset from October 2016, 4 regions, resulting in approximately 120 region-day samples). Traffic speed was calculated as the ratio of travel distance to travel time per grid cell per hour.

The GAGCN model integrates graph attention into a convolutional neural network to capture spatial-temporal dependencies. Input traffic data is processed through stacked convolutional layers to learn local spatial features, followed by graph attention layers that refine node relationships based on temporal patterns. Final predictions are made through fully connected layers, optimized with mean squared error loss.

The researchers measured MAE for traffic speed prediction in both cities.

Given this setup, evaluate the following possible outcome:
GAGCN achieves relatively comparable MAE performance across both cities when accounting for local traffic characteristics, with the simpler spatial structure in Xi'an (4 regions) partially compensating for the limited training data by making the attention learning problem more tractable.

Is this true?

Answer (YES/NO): NO